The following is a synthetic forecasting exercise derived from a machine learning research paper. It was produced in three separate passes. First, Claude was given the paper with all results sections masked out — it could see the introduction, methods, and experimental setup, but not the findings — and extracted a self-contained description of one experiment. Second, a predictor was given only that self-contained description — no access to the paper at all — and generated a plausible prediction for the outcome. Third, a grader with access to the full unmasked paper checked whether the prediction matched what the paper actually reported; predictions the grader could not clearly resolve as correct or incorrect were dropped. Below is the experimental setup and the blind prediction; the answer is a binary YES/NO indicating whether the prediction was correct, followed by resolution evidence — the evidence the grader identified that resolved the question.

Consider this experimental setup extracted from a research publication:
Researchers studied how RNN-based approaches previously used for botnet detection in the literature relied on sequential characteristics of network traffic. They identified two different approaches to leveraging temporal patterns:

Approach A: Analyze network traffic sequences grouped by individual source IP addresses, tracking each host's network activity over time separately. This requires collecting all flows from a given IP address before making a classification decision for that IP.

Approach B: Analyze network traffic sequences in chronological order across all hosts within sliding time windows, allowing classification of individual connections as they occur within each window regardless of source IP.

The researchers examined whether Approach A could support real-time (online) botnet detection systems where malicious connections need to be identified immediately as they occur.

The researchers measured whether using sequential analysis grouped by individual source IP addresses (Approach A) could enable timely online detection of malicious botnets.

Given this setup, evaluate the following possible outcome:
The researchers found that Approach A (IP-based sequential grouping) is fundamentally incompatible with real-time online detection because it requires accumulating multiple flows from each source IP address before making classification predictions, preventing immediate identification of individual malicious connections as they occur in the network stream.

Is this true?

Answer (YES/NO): YES